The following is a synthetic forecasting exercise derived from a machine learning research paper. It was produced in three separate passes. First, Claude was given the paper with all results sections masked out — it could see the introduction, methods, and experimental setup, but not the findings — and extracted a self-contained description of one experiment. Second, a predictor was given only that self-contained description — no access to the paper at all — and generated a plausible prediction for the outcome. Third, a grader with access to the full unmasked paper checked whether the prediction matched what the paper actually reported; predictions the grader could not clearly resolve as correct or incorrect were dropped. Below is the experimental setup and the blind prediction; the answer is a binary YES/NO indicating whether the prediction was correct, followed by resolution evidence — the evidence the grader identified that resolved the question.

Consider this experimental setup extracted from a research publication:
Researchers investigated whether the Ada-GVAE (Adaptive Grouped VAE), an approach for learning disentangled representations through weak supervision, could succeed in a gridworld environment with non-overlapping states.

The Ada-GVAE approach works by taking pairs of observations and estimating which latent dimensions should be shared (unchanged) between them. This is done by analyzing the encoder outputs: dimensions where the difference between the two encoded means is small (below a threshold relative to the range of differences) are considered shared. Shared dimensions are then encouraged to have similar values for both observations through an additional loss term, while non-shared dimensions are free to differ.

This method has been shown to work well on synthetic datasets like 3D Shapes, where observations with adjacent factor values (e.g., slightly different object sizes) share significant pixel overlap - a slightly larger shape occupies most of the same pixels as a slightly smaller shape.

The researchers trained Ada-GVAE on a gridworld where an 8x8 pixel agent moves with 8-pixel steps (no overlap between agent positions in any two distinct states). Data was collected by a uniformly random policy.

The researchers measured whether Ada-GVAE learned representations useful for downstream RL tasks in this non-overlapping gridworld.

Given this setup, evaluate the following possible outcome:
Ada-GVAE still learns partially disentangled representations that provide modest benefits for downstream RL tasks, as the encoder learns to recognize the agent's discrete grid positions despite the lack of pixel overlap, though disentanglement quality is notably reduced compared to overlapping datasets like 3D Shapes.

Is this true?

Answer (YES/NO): NO